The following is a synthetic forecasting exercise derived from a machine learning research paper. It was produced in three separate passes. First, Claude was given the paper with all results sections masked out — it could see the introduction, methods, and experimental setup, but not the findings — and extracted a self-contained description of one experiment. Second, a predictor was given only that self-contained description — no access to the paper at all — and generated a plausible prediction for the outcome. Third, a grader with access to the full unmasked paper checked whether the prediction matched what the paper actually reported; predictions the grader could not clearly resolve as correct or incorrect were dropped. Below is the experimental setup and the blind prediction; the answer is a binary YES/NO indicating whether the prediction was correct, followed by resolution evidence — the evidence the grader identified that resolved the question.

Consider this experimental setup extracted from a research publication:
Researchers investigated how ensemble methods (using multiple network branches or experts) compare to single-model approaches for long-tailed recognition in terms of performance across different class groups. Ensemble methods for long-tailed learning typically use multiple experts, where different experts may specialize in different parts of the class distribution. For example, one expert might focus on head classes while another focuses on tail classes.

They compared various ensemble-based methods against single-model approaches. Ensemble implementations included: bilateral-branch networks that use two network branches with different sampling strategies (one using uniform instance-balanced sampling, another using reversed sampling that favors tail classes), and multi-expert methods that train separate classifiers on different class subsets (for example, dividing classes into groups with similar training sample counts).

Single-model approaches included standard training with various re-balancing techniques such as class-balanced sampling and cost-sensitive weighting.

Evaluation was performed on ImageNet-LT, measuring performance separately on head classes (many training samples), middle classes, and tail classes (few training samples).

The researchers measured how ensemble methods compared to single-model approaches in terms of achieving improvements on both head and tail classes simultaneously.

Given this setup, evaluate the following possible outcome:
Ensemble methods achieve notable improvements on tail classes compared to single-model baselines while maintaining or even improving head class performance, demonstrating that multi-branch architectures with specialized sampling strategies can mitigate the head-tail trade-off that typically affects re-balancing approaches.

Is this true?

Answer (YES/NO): YES